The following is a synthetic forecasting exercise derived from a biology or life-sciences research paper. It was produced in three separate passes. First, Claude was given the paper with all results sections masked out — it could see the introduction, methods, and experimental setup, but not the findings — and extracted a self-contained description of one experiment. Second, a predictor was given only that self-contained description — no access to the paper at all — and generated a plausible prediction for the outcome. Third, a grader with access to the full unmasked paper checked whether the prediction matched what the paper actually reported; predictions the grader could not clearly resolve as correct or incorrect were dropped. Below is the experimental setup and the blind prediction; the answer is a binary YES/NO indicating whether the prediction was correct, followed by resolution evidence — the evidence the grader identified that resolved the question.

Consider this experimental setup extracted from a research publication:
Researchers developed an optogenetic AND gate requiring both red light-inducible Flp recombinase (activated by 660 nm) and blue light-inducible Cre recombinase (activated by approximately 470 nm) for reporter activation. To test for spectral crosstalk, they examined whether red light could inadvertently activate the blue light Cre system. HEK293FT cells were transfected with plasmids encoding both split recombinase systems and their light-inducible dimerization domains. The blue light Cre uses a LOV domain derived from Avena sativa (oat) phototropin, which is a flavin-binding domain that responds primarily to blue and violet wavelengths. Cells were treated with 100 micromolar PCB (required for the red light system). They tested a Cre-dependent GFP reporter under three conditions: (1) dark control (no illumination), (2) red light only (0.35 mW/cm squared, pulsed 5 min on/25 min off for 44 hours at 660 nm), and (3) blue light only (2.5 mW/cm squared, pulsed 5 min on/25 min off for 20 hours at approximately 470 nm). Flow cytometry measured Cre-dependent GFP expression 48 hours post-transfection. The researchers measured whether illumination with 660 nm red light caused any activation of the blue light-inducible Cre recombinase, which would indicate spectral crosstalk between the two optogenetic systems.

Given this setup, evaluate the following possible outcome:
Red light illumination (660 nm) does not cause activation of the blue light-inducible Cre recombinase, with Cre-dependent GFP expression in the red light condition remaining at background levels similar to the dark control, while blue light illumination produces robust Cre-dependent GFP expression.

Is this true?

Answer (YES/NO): YES